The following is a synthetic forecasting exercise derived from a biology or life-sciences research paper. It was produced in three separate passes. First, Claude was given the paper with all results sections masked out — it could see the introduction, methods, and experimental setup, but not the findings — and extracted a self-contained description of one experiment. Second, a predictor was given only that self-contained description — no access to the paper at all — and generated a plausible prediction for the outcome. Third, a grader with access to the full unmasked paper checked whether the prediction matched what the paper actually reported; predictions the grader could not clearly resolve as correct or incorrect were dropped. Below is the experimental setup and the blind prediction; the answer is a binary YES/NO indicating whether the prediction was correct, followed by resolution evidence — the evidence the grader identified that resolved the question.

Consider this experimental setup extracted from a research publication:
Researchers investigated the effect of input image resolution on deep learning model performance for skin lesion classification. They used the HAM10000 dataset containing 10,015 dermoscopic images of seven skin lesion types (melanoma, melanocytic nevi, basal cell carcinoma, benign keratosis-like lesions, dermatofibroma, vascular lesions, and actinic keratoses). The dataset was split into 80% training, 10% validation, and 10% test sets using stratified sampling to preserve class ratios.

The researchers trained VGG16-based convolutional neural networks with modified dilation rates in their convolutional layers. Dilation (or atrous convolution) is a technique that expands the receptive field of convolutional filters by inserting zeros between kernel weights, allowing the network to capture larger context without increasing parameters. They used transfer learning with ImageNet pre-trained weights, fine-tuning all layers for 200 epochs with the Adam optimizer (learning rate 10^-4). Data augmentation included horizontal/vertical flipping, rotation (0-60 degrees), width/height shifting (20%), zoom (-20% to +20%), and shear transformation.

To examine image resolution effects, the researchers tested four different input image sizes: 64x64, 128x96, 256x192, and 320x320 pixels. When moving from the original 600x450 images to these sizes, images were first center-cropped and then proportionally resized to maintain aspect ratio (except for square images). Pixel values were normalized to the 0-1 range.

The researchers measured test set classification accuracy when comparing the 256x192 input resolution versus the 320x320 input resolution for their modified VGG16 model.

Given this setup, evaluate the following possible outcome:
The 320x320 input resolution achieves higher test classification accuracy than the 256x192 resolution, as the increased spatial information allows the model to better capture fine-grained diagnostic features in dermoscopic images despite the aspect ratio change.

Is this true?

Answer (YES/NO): NO